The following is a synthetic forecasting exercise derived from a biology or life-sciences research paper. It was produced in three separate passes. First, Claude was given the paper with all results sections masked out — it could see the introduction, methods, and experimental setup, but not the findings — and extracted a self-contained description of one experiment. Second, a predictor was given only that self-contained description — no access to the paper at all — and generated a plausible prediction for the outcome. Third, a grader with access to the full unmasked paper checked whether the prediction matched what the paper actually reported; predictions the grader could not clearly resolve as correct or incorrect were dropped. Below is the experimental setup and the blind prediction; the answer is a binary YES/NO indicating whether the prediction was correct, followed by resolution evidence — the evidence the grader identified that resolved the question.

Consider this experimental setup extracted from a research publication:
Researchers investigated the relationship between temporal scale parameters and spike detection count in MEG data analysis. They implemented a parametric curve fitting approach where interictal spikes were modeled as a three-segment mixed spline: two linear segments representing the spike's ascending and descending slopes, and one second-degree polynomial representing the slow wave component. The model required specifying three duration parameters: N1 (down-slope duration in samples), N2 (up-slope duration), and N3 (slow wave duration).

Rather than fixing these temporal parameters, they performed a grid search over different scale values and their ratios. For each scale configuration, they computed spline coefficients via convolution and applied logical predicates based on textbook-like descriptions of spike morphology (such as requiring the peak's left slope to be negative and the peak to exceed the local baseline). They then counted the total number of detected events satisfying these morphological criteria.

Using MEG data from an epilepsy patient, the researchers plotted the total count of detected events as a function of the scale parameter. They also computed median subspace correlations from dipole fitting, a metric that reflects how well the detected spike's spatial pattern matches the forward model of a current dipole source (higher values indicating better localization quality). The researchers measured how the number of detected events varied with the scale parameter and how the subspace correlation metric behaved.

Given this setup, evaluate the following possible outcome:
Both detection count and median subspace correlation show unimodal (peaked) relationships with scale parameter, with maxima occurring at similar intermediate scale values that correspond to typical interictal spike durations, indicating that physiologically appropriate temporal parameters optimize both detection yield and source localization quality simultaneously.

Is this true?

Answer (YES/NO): NO